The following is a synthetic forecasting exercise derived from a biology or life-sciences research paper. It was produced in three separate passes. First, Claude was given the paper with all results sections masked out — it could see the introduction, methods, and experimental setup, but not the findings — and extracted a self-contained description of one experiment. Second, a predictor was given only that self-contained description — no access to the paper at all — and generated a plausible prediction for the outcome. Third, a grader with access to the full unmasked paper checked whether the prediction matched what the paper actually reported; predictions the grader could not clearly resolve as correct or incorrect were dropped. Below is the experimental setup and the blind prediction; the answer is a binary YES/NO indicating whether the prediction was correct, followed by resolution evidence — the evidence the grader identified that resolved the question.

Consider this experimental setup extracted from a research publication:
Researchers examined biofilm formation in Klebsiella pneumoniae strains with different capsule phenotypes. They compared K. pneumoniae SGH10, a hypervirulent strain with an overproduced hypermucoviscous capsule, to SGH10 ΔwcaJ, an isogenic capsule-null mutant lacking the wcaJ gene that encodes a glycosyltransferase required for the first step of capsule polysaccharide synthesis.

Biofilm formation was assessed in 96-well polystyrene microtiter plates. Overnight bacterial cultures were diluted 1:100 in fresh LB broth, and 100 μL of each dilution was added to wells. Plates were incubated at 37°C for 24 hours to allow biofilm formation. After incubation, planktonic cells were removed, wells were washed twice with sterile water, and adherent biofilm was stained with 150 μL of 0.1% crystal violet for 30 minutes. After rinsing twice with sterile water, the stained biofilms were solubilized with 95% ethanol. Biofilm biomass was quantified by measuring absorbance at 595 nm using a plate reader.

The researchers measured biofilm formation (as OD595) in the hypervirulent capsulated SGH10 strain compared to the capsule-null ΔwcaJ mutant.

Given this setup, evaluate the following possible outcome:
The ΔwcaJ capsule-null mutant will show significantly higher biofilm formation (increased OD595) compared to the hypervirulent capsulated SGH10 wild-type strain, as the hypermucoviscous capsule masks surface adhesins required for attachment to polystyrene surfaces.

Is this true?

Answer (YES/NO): YES